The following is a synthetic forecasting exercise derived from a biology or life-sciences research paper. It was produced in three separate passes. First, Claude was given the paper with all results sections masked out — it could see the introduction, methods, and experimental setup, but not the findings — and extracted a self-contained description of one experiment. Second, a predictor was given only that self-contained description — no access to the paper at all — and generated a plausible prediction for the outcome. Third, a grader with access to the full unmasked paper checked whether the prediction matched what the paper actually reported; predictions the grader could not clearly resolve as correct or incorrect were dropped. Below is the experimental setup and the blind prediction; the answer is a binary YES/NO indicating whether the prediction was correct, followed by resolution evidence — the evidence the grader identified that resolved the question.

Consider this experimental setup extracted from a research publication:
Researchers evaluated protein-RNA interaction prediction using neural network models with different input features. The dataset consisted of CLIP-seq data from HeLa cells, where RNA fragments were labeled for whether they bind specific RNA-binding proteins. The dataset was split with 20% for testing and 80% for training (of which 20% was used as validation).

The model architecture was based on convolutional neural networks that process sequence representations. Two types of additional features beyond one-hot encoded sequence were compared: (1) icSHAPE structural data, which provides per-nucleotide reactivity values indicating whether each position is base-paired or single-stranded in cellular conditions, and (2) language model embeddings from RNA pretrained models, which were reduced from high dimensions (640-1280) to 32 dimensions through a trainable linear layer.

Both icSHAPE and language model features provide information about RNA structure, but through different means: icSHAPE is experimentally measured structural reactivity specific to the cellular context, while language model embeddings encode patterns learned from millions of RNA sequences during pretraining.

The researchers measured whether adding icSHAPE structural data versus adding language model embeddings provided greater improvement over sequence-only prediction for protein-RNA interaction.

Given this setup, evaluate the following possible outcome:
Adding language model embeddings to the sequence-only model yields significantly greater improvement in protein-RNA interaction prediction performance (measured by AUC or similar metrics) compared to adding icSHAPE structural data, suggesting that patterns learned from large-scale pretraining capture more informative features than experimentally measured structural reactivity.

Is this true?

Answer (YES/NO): NO